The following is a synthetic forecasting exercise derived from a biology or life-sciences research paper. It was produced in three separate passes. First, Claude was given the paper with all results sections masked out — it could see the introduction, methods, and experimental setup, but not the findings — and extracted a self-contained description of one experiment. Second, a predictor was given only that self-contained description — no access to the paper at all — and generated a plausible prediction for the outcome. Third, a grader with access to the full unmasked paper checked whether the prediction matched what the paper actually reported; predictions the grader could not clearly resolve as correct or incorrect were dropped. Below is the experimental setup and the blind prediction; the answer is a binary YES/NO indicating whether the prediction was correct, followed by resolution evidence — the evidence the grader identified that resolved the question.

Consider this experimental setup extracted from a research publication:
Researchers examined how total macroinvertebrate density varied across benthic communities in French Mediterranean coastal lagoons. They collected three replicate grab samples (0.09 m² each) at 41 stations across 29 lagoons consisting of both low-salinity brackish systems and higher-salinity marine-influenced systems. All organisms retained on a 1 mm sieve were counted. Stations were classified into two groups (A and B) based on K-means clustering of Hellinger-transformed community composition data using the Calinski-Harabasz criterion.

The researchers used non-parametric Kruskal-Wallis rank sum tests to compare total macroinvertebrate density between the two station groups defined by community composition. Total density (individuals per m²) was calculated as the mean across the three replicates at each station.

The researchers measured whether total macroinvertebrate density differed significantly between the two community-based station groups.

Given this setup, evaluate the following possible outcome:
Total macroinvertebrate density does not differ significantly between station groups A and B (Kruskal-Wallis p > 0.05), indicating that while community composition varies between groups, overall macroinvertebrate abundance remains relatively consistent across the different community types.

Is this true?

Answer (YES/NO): YES